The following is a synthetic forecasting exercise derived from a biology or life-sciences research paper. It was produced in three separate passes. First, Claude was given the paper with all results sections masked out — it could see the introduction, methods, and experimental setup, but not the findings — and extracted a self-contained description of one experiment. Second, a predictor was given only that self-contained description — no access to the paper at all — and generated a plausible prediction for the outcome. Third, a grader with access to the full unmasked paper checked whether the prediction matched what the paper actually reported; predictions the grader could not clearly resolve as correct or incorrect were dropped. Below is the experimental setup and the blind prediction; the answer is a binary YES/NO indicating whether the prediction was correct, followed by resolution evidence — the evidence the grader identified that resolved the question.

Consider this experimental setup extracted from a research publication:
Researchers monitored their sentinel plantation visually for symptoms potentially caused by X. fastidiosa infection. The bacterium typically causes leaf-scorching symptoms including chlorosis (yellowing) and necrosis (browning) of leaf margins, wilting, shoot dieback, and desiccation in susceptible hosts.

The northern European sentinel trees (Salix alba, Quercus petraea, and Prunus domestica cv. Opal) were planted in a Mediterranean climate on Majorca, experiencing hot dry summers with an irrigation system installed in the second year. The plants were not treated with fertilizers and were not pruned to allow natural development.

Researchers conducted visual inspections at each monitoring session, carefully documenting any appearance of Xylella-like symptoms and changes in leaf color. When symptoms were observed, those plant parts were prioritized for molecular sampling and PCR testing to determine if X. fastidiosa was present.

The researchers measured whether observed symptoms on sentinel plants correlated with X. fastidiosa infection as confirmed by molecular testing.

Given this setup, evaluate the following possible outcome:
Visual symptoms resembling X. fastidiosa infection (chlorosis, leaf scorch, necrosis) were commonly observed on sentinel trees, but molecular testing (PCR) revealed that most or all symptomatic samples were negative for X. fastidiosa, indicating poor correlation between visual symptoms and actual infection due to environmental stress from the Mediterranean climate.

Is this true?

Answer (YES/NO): YES